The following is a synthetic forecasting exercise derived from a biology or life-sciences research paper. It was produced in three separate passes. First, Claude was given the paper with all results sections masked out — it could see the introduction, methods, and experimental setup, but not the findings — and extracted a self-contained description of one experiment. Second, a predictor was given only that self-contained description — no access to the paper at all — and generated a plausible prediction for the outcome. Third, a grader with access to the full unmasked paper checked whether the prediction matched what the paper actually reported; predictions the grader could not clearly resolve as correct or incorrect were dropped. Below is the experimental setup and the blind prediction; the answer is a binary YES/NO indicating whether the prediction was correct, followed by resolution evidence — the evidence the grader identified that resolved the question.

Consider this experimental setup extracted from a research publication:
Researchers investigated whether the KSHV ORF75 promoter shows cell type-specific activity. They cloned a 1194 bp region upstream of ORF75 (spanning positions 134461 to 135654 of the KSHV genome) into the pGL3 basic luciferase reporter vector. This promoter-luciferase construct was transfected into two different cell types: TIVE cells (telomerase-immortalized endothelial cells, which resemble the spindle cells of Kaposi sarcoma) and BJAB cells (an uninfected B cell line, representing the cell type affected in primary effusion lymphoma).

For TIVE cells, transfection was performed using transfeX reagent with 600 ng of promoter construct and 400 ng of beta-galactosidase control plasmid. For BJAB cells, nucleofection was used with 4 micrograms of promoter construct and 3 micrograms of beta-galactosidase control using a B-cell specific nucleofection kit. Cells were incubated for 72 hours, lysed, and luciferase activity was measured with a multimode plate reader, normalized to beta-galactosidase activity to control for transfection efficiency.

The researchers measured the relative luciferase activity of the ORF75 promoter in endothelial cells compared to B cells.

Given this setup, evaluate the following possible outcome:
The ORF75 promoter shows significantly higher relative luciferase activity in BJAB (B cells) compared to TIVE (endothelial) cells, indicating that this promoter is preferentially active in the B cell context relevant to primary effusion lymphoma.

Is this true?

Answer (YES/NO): NO